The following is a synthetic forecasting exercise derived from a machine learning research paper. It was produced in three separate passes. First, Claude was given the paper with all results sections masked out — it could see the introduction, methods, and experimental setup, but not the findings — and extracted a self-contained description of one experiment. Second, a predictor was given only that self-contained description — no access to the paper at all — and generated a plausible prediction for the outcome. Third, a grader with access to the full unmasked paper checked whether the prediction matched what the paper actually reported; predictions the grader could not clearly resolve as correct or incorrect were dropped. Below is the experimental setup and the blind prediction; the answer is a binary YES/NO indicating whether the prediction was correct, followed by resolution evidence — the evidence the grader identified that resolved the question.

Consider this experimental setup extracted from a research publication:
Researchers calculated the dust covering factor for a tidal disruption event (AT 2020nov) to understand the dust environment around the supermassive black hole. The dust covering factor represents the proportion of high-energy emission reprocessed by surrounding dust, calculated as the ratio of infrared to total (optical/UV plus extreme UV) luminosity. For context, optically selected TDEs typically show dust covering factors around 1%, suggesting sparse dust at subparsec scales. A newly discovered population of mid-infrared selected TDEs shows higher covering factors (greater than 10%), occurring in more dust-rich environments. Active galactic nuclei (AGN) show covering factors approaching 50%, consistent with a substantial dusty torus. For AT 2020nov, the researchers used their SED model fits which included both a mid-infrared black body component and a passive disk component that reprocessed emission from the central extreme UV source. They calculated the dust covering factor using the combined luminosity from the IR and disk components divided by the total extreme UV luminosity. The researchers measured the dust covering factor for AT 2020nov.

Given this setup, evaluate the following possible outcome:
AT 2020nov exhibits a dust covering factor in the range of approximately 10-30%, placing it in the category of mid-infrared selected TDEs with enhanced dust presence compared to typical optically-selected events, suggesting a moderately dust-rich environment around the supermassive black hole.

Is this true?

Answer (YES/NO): NO